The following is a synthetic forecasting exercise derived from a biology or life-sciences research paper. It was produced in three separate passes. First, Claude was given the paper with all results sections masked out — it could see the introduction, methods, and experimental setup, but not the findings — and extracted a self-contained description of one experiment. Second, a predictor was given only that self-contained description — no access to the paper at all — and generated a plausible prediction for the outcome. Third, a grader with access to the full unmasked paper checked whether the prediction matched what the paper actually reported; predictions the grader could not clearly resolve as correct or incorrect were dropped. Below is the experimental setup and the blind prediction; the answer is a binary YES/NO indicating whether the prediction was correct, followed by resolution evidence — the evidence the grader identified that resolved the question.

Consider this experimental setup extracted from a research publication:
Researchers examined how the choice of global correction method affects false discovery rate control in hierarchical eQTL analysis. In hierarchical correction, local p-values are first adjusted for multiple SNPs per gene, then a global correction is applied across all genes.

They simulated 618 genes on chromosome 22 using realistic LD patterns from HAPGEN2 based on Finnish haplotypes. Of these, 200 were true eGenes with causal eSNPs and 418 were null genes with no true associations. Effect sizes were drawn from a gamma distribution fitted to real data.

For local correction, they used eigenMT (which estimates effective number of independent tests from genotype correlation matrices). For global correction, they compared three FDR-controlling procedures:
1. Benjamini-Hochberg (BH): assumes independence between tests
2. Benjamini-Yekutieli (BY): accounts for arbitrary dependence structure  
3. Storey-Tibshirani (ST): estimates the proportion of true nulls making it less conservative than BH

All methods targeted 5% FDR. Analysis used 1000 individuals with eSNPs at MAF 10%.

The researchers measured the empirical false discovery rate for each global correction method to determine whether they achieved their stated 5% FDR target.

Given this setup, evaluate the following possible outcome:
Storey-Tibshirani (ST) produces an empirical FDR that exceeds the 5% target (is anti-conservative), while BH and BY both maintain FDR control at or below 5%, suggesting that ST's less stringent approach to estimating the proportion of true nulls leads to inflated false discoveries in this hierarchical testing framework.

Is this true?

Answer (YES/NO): NO